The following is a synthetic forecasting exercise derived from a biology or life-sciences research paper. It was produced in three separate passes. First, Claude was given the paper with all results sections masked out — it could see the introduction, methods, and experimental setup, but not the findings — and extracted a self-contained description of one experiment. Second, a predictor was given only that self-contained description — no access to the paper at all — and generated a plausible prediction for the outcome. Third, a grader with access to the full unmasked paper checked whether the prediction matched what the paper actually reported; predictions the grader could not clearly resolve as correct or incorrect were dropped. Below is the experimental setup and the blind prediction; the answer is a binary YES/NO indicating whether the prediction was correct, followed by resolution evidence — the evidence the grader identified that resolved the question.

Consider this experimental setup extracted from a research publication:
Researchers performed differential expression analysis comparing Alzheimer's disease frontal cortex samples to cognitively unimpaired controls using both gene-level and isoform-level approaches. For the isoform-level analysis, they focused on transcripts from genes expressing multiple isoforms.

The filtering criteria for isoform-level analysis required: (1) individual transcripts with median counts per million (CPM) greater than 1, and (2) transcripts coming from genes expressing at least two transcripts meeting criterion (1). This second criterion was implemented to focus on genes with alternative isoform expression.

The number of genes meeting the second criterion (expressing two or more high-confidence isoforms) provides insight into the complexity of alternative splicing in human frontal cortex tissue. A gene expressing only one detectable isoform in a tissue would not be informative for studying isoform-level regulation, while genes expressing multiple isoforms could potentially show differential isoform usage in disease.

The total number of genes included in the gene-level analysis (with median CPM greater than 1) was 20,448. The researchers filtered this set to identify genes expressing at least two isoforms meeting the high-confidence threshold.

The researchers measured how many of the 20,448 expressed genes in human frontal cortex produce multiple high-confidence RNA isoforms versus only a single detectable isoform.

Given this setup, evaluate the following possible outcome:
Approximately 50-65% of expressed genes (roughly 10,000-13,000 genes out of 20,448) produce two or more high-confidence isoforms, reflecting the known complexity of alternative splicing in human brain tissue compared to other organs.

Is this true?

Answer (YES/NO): NO